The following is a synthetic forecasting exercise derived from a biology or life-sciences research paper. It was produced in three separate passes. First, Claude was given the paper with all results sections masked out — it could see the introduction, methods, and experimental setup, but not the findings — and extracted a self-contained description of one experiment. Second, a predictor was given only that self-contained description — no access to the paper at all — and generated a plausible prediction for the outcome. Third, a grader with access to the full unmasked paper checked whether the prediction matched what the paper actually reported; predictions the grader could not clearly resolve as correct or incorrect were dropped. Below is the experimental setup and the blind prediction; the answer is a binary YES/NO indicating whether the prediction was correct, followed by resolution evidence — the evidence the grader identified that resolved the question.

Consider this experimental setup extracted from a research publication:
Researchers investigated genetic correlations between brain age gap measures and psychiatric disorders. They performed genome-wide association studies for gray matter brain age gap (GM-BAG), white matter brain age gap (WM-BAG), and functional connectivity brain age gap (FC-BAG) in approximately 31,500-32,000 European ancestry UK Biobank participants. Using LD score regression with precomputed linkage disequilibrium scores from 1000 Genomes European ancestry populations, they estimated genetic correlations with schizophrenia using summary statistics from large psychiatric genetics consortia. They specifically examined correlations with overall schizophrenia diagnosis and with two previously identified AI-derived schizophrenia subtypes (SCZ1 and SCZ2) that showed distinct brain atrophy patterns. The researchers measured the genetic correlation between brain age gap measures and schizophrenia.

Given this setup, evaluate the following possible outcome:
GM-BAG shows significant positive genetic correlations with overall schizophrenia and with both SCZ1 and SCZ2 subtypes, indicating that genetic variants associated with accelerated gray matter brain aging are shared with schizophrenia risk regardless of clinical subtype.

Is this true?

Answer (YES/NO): NO